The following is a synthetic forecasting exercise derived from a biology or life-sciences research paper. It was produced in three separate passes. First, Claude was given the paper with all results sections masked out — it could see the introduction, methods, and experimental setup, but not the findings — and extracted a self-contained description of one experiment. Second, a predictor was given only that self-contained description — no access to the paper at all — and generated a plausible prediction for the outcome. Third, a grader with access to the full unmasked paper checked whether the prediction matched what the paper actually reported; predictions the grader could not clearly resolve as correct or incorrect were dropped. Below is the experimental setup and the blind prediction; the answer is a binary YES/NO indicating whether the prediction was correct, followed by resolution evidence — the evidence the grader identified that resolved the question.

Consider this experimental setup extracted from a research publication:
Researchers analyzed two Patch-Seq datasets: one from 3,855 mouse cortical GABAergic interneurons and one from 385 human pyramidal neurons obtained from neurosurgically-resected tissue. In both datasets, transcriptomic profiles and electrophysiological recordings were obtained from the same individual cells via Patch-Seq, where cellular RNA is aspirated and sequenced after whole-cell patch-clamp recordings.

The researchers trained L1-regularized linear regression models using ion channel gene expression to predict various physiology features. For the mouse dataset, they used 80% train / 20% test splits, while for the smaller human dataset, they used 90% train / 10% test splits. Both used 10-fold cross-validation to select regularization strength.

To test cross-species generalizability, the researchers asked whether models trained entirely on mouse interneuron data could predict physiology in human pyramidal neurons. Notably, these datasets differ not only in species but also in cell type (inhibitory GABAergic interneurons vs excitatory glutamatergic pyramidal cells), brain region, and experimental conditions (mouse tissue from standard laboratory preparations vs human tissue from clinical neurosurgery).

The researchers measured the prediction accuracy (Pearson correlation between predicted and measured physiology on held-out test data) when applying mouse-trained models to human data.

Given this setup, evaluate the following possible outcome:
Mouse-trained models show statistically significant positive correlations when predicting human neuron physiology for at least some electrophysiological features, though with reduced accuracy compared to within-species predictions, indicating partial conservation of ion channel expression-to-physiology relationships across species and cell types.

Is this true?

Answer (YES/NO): NO